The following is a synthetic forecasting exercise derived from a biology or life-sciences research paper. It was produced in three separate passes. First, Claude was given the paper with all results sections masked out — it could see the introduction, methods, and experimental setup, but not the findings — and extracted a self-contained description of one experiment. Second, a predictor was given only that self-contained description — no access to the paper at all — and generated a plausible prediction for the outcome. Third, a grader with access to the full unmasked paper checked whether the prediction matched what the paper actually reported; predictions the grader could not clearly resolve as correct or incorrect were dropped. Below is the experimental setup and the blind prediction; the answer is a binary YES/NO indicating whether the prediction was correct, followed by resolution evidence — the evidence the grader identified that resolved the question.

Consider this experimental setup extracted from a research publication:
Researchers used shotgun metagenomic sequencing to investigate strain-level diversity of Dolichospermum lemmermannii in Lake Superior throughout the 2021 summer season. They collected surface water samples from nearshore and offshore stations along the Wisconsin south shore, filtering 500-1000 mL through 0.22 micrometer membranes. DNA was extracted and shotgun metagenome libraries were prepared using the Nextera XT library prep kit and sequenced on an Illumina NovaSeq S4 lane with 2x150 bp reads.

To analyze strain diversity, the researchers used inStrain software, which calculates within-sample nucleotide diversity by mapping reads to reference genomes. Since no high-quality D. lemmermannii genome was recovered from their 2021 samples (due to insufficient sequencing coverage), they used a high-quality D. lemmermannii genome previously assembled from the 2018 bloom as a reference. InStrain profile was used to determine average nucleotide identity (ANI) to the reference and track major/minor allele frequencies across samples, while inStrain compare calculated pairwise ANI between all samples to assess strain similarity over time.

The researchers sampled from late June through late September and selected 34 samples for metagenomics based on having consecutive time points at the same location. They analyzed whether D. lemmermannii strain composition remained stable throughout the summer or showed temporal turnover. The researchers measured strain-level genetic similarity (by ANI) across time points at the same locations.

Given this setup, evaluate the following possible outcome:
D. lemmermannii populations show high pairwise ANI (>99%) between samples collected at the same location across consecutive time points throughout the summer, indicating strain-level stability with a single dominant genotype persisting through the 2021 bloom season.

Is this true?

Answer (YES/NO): NO